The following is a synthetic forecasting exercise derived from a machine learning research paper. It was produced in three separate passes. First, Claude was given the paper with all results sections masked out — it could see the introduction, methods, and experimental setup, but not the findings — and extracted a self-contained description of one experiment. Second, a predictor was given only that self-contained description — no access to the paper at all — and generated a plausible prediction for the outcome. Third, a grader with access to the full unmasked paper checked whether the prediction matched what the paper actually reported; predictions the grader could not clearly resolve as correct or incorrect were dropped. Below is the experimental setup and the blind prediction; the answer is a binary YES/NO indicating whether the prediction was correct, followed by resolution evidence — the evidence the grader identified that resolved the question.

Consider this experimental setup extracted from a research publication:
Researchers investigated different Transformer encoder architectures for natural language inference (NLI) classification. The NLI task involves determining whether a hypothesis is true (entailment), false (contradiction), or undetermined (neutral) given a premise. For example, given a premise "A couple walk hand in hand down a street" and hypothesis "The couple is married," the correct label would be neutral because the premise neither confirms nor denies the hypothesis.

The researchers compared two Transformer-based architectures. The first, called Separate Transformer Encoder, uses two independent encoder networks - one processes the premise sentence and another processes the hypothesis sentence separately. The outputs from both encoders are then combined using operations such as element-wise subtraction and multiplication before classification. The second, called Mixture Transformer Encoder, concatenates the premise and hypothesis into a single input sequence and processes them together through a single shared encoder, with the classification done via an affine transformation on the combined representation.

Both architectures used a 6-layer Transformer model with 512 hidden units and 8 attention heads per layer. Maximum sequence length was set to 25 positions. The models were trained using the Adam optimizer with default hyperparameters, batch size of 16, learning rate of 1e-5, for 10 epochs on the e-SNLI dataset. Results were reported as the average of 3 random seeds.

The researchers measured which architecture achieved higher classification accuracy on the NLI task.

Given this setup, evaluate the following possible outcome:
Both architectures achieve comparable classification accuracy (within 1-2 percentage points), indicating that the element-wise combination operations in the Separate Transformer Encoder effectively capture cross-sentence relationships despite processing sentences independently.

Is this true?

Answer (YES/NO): NO